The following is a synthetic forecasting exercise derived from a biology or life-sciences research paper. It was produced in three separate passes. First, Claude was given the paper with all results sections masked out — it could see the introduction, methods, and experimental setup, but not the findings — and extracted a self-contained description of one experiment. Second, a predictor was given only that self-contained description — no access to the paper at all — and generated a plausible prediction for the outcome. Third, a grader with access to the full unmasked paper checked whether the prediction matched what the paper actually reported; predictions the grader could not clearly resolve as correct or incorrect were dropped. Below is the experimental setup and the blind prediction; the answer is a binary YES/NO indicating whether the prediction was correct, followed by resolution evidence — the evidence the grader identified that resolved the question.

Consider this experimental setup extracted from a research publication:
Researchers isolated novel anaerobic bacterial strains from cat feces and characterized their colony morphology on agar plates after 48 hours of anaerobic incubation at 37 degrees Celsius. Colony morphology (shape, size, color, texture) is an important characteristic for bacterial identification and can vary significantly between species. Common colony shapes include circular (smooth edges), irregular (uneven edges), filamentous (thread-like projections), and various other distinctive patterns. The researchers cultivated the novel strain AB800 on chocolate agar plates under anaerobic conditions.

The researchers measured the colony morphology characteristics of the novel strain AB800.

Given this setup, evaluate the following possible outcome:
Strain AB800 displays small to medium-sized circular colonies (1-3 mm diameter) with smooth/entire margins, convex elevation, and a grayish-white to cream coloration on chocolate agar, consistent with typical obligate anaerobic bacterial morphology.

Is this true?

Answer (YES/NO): NO